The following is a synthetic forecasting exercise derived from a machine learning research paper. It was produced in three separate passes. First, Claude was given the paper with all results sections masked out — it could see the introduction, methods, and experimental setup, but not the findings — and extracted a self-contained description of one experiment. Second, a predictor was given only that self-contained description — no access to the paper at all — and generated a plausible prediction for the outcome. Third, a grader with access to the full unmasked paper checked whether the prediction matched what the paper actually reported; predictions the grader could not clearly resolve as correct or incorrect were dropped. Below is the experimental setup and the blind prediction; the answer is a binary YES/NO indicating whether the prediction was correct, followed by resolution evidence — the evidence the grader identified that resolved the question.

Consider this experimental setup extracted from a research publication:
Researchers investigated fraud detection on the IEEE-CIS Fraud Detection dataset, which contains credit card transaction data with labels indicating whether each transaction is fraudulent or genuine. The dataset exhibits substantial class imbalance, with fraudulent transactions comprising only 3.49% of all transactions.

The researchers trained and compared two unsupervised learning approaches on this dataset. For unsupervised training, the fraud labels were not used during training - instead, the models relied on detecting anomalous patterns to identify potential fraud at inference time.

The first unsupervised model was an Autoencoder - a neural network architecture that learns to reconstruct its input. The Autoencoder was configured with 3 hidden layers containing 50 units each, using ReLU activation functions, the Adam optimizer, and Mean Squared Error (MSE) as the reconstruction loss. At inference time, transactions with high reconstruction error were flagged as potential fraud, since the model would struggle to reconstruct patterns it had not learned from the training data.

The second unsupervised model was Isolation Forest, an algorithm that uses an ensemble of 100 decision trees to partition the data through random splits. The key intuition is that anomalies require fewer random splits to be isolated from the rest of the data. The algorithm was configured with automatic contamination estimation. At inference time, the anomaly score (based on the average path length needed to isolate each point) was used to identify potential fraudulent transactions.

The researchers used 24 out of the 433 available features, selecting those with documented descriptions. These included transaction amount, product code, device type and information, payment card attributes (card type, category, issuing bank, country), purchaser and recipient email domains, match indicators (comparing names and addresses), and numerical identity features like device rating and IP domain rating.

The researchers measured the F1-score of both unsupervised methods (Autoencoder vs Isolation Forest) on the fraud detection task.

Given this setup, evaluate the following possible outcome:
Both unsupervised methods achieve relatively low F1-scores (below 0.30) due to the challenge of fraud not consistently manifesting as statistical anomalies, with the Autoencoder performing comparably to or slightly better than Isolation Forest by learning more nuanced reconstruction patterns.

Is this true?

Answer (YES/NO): NO